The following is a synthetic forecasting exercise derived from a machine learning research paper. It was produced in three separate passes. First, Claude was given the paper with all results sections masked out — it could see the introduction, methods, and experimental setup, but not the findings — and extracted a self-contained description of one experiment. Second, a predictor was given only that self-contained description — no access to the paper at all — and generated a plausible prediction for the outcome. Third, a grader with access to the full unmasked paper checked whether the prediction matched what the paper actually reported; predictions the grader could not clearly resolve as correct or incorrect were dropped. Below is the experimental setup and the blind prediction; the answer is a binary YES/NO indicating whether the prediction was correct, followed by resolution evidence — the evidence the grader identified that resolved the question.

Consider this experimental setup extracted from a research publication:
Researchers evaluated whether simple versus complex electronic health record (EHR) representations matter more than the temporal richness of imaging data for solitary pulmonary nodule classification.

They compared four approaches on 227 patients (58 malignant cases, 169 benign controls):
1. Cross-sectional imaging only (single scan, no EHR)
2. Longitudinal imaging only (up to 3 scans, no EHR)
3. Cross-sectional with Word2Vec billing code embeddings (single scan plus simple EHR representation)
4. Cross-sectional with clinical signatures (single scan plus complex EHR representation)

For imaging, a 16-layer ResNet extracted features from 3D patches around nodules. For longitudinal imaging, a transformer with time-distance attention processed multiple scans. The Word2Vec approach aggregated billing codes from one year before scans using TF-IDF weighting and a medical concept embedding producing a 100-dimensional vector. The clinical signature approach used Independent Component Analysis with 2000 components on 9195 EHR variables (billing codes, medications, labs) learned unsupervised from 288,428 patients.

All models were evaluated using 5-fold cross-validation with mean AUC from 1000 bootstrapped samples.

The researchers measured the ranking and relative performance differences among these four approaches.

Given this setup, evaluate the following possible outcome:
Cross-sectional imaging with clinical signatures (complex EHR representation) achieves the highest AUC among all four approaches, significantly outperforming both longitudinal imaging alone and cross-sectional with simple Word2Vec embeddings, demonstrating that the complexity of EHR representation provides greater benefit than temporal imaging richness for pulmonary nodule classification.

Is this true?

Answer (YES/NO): YES